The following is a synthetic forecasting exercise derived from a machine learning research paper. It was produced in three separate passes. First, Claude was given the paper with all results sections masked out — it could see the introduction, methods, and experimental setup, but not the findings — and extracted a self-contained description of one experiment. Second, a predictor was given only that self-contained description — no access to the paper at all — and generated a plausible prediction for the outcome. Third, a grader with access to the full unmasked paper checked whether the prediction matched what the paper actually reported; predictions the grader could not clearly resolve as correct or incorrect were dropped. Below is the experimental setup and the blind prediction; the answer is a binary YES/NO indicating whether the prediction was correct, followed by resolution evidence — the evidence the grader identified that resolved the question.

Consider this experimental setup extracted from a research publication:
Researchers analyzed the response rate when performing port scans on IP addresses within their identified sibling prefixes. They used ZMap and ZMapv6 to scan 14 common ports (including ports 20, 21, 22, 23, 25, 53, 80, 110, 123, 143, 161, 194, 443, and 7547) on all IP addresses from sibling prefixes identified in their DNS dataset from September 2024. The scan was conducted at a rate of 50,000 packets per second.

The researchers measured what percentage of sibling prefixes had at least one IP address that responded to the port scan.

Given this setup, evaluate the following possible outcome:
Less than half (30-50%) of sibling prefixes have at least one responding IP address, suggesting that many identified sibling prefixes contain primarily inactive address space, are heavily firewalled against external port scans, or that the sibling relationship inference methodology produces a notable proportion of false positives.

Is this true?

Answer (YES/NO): NO